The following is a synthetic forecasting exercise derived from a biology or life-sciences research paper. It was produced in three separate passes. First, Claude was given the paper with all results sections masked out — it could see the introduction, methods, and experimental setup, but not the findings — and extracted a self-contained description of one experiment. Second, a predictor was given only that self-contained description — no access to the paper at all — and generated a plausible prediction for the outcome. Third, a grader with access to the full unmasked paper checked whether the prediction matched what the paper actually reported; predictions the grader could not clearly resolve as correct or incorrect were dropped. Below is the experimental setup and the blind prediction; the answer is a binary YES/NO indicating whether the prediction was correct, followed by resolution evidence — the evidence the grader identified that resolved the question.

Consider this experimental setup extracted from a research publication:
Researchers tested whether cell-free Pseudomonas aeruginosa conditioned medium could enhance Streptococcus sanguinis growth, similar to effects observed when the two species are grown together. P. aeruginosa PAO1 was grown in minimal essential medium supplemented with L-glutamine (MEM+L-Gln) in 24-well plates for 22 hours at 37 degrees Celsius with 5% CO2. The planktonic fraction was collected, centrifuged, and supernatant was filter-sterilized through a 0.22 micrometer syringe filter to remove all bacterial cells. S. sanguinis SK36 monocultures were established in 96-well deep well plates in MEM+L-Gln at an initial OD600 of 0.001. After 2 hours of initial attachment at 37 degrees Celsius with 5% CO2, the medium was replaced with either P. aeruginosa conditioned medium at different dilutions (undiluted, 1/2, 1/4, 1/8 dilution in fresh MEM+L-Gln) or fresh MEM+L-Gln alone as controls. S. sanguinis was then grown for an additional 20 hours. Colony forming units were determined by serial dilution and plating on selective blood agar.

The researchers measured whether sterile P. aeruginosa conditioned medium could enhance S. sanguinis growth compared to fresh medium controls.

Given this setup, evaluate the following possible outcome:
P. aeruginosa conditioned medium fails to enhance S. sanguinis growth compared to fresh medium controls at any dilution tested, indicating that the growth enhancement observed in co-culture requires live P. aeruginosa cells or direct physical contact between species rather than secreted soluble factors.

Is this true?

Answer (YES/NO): NO